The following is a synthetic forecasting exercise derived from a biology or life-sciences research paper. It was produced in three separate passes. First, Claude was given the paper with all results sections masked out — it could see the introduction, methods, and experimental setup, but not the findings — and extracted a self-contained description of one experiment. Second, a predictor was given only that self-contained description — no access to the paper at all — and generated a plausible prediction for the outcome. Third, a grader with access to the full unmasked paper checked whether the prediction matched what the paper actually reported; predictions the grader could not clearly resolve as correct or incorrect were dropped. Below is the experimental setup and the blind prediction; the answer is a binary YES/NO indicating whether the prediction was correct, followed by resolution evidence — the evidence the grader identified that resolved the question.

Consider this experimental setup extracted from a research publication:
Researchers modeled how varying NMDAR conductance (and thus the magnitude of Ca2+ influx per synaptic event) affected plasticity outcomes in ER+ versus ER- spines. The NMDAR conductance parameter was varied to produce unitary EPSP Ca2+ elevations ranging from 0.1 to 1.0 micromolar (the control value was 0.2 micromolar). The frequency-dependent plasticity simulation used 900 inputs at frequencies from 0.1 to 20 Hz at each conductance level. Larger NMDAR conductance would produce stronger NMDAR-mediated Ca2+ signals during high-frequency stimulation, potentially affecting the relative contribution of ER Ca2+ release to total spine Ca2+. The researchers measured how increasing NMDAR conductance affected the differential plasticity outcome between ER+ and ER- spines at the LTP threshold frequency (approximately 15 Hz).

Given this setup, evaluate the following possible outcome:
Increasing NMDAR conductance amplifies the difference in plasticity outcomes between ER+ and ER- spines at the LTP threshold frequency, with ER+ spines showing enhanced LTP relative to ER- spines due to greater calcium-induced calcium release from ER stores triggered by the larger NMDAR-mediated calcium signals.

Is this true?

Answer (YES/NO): NO